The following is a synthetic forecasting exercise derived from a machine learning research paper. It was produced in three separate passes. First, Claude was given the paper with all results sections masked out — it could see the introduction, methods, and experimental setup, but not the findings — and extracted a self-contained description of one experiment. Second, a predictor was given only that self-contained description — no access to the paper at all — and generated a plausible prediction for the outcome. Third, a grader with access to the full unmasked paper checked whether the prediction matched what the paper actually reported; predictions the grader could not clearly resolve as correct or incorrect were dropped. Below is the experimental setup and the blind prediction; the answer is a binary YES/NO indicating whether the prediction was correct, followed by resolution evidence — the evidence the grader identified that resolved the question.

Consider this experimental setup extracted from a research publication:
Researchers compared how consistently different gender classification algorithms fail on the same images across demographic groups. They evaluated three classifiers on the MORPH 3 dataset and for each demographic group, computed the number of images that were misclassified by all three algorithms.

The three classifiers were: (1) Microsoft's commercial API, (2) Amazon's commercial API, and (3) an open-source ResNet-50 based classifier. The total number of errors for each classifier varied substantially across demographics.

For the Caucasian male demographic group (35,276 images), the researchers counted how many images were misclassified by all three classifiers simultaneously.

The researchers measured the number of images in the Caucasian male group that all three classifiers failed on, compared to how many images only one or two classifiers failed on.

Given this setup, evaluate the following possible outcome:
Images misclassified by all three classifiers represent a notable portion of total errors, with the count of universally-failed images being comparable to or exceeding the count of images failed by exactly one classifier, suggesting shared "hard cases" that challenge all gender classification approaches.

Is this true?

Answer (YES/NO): NO